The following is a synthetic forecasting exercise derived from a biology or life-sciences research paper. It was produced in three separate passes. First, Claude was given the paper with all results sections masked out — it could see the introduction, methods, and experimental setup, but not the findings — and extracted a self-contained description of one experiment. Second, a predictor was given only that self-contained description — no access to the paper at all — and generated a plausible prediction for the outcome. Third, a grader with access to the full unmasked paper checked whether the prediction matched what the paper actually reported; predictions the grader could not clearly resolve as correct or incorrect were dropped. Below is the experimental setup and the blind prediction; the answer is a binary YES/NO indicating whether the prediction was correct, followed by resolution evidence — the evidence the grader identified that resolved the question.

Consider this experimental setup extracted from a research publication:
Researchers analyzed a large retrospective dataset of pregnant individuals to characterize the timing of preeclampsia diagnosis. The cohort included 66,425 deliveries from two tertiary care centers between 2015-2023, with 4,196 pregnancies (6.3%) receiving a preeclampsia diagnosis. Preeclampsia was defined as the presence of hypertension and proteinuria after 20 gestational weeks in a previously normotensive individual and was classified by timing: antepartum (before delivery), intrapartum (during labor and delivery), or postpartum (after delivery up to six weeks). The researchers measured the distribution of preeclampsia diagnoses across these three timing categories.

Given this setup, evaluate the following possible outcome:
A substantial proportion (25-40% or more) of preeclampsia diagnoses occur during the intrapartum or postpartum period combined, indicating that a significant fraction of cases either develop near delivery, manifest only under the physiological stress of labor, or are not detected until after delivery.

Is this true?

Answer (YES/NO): YES